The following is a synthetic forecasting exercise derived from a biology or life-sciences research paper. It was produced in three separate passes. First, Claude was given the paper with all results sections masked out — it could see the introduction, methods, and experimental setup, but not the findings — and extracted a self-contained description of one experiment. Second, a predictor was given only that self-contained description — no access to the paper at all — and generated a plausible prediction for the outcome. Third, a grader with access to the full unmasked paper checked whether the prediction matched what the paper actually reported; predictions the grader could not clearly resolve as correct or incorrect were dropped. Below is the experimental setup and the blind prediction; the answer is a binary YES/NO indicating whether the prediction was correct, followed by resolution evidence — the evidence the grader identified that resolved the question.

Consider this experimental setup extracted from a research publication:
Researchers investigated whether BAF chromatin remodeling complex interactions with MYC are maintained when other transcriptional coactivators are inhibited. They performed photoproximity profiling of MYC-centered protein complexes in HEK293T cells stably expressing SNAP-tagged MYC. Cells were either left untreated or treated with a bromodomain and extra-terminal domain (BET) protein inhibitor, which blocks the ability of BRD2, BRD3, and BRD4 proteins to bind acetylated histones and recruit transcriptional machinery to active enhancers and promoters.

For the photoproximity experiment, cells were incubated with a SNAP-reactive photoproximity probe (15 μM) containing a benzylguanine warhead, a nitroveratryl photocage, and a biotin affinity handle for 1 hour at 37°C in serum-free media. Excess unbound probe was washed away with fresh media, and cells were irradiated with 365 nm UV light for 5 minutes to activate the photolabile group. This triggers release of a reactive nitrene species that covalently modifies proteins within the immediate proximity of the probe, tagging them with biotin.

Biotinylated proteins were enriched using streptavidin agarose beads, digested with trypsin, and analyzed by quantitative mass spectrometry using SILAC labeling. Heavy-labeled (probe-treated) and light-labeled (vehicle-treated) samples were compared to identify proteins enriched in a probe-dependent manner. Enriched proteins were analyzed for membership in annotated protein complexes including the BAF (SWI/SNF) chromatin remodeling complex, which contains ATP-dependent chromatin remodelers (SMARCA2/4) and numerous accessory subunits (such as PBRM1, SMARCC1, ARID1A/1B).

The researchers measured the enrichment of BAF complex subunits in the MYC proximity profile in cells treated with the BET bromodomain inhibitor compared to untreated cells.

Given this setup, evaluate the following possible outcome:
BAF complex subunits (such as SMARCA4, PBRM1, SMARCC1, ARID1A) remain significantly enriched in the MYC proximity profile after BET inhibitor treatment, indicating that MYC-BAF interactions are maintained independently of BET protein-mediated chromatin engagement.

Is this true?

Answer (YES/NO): YES